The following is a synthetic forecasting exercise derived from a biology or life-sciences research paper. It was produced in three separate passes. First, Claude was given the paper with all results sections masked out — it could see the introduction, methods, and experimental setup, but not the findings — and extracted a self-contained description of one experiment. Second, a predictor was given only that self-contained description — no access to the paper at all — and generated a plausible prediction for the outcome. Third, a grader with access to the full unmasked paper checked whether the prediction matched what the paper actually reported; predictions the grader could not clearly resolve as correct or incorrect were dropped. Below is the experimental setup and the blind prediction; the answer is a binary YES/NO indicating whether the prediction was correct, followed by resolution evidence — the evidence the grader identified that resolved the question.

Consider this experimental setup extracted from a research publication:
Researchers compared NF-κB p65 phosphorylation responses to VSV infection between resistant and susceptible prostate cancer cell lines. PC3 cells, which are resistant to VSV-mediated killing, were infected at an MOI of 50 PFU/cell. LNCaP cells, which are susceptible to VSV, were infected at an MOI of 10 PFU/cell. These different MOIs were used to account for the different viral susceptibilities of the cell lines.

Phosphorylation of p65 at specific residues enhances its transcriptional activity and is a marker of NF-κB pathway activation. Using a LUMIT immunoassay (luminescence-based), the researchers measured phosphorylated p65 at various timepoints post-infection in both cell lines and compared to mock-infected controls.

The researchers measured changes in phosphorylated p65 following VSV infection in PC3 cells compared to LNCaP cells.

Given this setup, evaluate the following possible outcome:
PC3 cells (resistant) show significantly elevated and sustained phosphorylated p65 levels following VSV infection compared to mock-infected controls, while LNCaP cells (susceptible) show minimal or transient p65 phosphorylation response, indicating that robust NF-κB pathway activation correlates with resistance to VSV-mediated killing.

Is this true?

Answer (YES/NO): YES